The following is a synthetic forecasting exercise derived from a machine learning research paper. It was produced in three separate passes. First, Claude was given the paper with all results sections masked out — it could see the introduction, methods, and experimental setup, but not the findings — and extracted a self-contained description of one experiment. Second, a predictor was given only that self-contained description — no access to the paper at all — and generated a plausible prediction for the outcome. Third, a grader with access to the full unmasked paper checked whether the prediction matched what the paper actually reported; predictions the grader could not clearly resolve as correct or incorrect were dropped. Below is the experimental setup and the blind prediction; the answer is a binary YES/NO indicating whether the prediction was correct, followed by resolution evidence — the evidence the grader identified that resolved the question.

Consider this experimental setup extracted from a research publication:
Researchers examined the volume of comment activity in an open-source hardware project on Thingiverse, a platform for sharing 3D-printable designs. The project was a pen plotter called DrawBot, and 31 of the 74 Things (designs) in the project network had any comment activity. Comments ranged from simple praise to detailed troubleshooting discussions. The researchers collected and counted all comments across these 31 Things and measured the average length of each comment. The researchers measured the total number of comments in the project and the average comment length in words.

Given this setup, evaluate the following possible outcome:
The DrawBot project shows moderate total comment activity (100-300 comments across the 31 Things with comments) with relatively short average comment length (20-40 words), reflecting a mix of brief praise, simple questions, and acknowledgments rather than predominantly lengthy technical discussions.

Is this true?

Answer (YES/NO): NO